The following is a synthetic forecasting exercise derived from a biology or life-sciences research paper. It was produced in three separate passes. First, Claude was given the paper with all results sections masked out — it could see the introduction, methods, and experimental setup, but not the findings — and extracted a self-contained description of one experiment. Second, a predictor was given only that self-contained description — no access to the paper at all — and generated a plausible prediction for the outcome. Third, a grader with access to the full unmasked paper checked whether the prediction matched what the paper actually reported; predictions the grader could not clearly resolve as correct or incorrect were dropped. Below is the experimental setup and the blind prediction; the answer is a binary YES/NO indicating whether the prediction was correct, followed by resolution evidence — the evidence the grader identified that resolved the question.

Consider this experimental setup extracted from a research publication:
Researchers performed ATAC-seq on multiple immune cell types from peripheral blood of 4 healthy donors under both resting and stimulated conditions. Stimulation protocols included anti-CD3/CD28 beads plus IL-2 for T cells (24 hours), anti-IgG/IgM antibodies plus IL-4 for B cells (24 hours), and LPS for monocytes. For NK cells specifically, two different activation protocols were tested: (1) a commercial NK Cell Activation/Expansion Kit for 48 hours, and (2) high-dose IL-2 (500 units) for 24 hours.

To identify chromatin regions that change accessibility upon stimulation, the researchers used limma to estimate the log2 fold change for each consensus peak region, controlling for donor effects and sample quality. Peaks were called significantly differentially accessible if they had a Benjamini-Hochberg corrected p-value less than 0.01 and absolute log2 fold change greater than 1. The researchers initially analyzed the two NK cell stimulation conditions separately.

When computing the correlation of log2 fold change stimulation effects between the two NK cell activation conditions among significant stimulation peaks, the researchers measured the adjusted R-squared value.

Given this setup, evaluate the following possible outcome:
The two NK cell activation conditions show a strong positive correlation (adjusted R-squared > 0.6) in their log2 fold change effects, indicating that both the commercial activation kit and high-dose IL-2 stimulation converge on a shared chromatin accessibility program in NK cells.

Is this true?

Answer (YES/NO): YES